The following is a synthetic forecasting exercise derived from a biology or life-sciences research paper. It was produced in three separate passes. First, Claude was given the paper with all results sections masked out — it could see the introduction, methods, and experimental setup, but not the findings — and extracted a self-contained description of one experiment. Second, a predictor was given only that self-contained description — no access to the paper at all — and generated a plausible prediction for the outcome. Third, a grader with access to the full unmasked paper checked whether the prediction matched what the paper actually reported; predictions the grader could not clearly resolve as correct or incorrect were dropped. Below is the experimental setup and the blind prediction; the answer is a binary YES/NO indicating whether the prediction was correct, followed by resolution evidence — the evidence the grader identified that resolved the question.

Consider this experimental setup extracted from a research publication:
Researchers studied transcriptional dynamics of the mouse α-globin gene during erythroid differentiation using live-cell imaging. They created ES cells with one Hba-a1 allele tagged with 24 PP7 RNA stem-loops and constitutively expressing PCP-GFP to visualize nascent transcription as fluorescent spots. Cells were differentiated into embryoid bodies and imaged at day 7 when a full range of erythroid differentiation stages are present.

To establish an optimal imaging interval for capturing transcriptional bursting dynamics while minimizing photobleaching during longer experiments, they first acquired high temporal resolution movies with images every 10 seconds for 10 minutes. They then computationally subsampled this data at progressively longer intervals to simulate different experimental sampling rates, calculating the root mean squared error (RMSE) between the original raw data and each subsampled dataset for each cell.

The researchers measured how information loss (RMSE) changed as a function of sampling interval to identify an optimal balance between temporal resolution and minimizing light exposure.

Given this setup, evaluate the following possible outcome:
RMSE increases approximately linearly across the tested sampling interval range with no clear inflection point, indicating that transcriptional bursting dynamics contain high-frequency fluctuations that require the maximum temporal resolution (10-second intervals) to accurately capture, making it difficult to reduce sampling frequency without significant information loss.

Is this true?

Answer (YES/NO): NO